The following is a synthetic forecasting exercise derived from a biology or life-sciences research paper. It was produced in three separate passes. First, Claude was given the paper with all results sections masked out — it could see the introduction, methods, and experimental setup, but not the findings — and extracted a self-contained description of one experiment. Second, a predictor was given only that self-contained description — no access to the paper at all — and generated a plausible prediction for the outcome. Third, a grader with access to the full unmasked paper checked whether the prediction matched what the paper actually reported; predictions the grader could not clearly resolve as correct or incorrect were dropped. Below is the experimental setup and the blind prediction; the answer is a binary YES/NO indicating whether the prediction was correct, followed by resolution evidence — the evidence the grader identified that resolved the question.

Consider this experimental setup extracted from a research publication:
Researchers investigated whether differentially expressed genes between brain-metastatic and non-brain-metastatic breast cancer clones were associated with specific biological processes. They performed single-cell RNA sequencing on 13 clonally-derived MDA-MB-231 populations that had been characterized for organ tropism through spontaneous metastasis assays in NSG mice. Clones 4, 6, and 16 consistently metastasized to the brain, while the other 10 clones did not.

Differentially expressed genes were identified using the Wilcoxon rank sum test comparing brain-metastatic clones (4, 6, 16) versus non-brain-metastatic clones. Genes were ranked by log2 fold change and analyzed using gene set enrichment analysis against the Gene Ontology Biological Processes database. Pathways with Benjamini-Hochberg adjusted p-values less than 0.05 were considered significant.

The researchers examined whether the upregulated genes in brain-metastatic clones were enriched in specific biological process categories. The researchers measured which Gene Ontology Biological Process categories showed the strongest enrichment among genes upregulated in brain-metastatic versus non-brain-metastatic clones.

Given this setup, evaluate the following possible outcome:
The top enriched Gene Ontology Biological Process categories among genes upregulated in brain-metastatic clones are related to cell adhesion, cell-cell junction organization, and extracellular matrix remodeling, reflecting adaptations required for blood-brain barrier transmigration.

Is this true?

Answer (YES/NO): NO